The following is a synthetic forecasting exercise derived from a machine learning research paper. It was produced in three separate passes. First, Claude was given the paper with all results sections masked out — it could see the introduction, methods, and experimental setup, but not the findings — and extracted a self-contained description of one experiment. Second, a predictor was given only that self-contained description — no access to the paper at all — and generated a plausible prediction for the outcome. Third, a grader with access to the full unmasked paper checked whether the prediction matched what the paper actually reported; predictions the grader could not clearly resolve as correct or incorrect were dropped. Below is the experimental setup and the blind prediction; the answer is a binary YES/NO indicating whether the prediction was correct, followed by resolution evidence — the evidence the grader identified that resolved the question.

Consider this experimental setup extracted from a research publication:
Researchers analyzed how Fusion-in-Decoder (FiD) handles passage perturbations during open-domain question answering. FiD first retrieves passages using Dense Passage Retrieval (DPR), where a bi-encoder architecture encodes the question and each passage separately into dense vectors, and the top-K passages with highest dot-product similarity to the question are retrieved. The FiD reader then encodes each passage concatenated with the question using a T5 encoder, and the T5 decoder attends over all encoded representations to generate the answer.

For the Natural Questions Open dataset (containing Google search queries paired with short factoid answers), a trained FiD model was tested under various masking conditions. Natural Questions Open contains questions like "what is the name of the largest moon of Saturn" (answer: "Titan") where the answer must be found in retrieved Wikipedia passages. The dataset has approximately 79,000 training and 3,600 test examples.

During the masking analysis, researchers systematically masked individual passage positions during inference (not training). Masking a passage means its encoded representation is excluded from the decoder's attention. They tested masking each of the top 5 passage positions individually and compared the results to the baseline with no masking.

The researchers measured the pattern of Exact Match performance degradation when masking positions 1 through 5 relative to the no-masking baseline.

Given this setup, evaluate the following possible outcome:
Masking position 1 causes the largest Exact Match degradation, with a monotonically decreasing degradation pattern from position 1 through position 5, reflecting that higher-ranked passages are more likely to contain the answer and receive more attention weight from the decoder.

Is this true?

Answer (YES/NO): NO